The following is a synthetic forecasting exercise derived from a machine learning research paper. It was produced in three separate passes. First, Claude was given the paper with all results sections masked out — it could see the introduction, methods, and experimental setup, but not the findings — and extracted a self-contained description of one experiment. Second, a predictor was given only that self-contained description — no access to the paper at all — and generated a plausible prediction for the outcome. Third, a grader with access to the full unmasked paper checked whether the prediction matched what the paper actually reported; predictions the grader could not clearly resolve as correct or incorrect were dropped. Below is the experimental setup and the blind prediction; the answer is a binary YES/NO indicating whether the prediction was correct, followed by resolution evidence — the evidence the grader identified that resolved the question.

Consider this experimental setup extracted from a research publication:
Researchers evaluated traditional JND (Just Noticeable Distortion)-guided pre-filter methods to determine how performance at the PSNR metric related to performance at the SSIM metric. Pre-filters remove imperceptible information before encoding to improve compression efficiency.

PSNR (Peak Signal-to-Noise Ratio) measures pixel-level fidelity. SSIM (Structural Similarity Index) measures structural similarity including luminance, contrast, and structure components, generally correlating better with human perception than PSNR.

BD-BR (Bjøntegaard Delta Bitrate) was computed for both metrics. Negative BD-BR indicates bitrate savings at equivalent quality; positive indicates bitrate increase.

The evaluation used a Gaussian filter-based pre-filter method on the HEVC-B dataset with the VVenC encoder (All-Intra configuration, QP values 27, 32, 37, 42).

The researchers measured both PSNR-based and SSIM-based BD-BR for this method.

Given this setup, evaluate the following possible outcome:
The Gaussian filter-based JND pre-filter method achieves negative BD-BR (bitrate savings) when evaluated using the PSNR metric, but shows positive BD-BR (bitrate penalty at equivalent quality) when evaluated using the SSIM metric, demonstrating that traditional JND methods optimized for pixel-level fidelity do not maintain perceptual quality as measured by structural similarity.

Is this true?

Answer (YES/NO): NO